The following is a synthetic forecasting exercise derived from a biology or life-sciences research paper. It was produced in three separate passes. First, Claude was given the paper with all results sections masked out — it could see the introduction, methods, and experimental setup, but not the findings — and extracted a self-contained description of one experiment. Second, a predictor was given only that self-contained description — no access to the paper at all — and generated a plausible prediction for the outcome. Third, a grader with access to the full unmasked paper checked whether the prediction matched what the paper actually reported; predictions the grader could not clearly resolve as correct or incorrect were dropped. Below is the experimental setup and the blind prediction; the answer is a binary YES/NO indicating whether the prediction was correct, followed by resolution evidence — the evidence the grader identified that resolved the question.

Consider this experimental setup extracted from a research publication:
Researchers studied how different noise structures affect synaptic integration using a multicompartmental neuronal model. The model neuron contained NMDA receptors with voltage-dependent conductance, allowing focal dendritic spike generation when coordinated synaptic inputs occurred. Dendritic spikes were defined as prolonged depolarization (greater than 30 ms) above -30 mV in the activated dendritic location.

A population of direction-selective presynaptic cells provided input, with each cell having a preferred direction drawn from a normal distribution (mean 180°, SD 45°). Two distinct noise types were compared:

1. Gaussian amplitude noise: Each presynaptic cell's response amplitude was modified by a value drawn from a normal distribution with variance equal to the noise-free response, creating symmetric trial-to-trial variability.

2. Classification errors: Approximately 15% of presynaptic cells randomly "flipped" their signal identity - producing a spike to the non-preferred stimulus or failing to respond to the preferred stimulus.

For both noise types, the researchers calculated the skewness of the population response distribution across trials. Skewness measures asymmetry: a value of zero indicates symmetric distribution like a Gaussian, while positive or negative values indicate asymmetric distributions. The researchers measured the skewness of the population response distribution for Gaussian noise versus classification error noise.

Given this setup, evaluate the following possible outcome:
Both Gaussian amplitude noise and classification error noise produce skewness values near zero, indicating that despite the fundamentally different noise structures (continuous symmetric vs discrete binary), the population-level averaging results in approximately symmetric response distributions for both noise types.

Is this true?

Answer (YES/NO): NO